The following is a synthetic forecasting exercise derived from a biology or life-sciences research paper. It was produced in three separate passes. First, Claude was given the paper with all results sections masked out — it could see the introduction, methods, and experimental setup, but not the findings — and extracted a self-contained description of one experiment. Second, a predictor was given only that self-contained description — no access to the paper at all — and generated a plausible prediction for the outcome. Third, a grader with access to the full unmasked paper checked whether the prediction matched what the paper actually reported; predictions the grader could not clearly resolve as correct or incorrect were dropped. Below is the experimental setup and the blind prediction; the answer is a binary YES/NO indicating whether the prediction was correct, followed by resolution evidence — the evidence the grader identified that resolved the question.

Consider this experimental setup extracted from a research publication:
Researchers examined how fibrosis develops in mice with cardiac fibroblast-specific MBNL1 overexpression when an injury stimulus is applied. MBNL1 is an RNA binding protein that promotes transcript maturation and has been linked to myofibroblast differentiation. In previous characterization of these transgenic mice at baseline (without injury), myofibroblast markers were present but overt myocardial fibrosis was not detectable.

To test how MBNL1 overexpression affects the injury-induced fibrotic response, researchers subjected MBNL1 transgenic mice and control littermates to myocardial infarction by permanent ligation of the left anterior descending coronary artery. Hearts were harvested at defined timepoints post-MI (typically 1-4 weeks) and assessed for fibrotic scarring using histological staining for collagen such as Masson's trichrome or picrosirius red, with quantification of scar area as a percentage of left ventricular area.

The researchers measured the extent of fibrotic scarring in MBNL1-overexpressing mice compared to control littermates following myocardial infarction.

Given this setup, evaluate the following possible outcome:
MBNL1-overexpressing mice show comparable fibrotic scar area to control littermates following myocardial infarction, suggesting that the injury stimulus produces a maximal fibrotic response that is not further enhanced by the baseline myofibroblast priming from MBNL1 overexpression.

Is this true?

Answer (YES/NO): NO